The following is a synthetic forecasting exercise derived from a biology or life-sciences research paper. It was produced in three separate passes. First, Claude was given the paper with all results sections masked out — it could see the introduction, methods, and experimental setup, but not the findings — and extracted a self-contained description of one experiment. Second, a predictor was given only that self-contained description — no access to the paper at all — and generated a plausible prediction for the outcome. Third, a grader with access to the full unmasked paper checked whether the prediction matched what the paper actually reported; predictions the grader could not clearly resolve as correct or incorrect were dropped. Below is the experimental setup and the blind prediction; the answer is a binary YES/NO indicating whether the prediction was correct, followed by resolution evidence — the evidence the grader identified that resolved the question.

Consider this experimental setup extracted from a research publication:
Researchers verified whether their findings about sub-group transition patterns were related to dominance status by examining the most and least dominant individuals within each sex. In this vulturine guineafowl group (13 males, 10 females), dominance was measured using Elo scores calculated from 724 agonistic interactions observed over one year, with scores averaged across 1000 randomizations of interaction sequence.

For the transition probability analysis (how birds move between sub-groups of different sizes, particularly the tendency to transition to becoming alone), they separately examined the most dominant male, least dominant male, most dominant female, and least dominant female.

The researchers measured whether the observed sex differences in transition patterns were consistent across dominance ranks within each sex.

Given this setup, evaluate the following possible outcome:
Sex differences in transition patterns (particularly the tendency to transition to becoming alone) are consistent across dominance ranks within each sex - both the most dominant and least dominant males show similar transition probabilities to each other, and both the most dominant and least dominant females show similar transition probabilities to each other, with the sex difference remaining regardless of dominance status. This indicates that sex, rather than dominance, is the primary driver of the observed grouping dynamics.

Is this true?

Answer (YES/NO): YES